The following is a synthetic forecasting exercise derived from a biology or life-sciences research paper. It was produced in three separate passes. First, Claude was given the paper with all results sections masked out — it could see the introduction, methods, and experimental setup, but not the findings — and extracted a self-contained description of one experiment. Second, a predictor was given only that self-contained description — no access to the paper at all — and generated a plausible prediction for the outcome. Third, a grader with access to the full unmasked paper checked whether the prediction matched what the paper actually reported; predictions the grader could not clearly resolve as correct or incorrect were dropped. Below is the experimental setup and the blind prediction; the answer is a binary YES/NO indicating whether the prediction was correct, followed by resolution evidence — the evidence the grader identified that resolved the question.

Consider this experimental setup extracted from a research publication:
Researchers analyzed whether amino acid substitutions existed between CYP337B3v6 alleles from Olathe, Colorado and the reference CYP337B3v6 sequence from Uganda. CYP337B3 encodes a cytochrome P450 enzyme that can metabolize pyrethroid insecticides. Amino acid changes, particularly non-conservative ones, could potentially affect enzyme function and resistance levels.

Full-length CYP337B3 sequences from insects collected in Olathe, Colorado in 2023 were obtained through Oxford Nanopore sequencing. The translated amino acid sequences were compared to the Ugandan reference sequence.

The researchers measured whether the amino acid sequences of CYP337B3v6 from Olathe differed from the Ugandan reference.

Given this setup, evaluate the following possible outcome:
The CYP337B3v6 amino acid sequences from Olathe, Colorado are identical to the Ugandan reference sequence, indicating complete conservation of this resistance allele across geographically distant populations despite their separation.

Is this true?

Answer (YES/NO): NO